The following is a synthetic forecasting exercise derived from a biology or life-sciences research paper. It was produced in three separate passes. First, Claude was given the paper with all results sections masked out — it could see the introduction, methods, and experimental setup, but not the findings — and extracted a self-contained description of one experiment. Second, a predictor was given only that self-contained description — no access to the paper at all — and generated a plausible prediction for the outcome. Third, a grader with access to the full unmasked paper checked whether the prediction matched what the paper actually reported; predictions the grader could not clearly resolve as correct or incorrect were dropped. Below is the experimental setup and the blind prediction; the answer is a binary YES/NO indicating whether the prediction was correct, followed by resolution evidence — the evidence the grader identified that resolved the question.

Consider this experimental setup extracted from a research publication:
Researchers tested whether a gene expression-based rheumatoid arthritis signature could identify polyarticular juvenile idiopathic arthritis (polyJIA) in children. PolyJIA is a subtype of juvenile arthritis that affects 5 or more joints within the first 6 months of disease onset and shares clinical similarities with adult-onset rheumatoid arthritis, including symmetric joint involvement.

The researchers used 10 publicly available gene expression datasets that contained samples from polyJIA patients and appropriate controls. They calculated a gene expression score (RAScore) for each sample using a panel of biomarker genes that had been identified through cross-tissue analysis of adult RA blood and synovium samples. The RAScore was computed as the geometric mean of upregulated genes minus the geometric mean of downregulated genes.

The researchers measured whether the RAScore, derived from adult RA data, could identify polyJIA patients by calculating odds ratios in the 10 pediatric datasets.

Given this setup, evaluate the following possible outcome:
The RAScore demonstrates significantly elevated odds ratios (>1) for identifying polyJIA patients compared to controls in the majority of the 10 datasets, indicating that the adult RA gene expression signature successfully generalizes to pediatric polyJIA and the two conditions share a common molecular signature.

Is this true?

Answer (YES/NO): NO